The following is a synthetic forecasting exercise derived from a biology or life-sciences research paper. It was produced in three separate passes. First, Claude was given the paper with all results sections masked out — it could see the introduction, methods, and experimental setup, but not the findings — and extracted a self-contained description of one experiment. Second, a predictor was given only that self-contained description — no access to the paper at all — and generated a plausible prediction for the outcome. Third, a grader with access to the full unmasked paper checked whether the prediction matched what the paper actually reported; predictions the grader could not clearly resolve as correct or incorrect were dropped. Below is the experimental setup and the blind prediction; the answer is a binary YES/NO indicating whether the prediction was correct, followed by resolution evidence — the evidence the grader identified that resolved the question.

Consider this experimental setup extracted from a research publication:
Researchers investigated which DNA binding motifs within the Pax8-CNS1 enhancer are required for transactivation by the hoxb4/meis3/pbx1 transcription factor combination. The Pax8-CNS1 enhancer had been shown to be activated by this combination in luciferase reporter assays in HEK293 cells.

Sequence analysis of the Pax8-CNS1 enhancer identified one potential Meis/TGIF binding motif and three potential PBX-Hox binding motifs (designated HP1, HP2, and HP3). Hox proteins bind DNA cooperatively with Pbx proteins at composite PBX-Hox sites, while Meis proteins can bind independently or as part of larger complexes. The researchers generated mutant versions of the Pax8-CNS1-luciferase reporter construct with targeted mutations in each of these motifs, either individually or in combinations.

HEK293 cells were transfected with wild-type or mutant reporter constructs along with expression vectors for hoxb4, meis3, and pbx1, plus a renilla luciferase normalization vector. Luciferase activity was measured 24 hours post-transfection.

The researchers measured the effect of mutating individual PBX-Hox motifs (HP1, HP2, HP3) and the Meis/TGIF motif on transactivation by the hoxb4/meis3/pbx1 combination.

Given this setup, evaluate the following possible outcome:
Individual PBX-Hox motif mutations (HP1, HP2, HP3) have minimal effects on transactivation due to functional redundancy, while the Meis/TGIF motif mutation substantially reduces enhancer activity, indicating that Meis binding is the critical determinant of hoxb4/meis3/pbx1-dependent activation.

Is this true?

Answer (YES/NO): NO